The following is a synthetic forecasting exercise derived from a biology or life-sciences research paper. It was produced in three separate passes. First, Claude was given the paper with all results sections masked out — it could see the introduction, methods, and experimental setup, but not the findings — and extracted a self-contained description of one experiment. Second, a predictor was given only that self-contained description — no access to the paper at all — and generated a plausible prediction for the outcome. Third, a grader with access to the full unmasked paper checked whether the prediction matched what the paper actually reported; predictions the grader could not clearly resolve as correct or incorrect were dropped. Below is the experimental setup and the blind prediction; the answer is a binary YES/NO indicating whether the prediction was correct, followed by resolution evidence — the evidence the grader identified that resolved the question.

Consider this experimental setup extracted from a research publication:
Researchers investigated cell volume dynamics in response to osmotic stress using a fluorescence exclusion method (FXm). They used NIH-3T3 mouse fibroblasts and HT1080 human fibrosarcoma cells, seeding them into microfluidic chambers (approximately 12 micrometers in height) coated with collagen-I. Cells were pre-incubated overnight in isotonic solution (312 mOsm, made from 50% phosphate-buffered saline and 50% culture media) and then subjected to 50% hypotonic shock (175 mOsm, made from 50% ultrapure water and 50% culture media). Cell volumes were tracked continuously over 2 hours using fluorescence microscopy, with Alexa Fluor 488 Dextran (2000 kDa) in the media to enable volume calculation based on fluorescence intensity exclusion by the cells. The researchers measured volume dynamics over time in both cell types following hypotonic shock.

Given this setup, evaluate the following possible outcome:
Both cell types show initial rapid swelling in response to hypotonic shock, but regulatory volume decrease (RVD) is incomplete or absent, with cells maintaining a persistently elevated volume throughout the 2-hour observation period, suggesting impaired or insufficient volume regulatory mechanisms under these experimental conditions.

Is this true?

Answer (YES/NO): NO